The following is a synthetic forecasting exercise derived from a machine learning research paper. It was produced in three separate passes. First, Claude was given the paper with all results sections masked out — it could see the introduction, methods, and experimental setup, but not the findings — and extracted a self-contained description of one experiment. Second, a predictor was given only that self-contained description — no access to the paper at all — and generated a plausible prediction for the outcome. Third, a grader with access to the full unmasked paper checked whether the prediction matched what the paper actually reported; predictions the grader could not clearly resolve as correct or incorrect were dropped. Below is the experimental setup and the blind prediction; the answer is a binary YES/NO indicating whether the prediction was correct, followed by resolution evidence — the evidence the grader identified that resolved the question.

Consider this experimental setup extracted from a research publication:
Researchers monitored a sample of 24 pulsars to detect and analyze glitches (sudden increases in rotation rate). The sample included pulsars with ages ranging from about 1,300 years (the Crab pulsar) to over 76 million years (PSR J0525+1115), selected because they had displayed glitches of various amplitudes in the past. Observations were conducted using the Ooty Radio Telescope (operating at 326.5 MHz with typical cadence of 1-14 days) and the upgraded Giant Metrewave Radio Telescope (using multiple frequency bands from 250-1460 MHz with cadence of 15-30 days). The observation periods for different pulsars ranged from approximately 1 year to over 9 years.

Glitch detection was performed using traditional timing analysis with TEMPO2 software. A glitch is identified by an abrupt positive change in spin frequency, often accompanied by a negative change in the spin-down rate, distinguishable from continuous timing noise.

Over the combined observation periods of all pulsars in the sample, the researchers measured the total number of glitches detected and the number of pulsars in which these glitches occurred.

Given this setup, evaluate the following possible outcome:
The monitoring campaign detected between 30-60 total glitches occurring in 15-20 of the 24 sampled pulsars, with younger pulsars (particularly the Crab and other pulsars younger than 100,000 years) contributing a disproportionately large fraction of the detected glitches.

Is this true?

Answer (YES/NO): NO